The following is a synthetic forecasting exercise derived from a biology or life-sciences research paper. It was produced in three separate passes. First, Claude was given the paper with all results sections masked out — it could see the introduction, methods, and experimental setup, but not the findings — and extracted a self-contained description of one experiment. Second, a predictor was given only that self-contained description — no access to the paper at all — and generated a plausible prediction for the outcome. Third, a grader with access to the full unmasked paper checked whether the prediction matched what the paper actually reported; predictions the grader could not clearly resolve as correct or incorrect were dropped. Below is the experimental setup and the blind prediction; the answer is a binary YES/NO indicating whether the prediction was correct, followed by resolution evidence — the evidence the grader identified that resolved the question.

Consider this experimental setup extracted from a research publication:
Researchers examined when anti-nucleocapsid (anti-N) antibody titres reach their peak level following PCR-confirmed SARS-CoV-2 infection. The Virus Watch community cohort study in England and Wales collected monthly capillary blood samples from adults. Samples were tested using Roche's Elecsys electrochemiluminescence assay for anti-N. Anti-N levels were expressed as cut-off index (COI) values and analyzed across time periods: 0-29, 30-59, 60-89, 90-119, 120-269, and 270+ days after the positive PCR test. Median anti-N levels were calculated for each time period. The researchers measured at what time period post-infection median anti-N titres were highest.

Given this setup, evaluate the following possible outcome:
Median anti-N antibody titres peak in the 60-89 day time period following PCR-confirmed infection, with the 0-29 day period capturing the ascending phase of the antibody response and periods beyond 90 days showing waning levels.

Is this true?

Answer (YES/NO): NO